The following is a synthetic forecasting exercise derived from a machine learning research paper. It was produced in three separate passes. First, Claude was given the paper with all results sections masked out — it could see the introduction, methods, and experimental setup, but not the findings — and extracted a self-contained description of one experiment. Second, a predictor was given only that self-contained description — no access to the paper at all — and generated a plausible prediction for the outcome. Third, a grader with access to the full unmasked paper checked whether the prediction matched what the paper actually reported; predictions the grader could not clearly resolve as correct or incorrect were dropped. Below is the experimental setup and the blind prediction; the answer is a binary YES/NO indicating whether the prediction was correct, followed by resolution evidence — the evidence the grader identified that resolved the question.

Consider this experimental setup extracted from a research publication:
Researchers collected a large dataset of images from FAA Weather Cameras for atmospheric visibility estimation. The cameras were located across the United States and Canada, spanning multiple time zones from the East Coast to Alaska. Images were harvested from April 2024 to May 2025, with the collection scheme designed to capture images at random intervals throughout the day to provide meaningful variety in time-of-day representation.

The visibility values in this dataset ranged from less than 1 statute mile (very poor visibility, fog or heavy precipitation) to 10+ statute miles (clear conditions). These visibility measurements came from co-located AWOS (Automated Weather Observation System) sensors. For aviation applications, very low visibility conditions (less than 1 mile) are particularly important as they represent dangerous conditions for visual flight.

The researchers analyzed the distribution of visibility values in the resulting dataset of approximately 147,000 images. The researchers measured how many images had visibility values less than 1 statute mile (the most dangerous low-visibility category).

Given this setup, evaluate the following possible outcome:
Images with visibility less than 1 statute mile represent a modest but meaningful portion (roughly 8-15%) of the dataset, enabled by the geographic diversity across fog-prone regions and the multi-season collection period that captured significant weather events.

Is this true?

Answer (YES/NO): NO